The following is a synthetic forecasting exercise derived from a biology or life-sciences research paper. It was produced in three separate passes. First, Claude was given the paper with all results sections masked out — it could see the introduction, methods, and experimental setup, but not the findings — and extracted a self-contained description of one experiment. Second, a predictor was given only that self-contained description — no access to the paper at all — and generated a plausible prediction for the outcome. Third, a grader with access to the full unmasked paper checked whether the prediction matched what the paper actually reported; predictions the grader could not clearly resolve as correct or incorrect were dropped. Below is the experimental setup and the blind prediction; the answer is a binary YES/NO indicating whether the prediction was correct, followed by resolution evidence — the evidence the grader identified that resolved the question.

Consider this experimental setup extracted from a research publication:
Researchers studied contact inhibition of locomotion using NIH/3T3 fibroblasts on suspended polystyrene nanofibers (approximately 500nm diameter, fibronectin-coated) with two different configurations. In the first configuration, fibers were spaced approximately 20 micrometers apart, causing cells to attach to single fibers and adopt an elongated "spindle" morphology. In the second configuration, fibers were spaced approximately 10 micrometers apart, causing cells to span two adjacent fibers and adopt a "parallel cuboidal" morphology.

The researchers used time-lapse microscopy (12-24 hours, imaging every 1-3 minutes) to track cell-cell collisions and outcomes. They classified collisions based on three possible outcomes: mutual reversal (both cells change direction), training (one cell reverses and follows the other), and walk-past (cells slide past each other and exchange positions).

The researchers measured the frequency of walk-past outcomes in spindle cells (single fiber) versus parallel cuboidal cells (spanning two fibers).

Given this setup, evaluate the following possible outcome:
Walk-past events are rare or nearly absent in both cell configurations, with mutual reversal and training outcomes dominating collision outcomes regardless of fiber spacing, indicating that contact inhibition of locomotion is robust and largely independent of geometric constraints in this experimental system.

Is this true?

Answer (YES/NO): NO